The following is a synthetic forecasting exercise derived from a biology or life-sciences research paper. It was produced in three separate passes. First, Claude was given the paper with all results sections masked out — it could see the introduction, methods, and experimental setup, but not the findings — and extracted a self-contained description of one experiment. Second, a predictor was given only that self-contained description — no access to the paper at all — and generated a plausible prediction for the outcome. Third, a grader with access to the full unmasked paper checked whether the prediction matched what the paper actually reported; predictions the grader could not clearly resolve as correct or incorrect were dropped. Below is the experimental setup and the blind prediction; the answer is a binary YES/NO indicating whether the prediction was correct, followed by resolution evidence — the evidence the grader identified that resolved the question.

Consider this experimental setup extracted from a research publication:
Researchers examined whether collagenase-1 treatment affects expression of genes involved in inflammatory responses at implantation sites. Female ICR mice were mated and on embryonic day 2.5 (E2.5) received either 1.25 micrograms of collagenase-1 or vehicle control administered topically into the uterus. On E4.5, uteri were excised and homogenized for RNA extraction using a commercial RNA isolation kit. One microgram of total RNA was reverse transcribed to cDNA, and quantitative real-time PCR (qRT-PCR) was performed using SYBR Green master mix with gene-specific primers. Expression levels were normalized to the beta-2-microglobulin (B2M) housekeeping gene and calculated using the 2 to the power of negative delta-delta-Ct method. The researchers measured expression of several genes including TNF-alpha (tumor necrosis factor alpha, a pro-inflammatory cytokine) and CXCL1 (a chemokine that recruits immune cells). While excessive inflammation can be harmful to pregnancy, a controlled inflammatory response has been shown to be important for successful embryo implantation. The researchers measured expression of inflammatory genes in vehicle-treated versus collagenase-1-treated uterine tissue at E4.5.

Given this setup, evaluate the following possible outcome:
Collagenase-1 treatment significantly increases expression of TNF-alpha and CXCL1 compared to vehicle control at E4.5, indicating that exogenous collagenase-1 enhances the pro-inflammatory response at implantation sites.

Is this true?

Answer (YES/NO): NO